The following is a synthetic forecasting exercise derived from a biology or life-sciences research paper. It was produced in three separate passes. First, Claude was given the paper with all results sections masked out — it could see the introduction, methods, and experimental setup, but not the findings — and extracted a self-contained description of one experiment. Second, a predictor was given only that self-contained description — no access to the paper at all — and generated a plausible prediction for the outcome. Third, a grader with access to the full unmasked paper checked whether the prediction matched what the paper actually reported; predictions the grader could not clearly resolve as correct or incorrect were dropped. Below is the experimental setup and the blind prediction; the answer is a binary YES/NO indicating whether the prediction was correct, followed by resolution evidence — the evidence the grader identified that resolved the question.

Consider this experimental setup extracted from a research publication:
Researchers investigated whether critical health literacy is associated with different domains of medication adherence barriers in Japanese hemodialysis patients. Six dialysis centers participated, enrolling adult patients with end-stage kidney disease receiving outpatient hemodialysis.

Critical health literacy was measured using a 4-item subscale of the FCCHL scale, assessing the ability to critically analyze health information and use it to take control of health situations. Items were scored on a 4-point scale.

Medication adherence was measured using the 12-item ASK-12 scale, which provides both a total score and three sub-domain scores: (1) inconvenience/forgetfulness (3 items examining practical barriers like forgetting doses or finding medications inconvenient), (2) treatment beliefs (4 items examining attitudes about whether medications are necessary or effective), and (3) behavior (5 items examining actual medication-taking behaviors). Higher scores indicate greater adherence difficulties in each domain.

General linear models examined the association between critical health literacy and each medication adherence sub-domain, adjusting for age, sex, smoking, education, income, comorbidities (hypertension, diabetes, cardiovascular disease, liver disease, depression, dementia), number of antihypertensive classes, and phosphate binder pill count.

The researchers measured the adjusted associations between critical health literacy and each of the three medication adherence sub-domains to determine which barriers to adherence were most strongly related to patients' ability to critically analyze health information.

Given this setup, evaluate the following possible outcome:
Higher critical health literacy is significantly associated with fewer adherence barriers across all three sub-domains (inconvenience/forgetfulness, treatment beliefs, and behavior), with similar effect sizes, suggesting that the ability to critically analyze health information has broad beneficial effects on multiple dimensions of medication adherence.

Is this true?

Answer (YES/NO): NO